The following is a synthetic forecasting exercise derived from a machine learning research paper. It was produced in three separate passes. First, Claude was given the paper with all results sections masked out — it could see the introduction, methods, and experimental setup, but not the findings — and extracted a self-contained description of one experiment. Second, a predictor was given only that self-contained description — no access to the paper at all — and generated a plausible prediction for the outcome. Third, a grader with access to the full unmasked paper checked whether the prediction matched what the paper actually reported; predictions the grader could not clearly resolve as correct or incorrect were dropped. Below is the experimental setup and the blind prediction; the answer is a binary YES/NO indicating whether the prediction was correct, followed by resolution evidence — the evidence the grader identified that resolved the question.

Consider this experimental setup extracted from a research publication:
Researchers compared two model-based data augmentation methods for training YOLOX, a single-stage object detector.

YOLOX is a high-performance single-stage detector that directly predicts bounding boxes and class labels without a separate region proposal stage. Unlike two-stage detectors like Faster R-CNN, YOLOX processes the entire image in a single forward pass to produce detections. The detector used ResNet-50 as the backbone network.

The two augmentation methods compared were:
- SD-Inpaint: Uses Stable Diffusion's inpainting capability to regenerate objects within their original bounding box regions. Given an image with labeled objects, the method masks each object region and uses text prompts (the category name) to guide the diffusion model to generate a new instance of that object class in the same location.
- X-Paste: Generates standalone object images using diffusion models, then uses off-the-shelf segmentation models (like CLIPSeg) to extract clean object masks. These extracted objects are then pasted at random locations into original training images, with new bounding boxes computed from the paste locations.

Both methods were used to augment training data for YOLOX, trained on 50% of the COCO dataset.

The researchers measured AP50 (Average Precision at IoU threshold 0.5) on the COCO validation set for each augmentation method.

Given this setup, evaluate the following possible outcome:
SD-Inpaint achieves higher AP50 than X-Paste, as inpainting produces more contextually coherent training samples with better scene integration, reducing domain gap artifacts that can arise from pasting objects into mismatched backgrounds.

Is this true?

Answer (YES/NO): YES